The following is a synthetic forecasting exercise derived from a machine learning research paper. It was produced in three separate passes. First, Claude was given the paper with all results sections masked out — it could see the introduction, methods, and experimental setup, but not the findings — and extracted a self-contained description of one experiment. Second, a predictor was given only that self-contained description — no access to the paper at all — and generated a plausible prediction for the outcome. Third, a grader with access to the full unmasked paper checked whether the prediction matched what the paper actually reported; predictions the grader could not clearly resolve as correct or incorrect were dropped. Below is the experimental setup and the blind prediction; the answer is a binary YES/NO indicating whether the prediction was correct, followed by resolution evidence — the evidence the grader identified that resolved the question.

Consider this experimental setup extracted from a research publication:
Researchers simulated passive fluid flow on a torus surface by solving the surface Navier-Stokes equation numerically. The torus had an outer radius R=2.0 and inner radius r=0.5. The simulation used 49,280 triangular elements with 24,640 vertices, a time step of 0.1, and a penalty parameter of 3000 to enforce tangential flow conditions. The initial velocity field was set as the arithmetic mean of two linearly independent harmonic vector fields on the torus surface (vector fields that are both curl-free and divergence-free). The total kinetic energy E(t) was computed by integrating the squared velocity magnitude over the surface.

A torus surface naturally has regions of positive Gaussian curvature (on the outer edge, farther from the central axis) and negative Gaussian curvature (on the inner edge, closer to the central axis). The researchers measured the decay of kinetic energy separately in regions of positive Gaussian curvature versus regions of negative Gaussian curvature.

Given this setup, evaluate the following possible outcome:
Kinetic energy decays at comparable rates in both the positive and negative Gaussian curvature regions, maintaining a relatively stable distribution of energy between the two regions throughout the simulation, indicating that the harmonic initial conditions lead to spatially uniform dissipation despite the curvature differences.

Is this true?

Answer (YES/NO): NO